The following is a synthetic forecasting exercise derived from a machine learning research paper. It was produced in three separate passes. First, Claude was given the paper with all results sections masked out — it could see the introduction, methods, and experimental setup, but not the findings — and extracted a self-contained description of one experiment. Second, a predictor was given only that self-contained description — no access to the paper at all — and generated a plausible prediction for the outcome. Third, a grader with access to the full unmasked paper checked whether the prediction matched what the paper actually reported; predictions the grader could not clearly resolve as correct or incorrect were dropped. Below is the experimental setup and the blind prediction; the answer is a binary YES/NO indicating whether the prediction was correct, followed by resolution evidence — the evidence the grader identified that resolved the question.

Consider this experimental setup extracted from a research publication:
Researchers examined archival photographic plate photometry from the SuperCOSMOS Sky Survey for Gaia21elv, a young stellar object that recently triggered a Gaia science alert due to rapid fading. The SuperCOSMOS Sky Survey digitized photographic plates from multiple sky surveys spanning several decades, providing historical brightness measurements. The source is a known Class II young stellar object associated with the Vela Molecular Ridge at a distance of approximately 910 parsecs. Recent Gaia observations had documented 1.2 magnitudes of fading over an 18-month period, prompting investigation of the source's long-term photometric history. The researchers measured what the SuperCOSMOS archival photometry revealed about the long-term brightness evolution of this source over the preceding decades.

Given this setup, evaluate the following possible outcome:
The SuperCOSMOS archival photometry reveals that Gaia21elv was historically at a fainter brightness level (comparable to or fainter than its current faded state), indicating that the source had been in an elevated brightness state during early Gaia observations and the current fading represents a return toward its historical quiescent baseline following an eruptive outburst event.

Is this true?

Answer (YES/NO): NO